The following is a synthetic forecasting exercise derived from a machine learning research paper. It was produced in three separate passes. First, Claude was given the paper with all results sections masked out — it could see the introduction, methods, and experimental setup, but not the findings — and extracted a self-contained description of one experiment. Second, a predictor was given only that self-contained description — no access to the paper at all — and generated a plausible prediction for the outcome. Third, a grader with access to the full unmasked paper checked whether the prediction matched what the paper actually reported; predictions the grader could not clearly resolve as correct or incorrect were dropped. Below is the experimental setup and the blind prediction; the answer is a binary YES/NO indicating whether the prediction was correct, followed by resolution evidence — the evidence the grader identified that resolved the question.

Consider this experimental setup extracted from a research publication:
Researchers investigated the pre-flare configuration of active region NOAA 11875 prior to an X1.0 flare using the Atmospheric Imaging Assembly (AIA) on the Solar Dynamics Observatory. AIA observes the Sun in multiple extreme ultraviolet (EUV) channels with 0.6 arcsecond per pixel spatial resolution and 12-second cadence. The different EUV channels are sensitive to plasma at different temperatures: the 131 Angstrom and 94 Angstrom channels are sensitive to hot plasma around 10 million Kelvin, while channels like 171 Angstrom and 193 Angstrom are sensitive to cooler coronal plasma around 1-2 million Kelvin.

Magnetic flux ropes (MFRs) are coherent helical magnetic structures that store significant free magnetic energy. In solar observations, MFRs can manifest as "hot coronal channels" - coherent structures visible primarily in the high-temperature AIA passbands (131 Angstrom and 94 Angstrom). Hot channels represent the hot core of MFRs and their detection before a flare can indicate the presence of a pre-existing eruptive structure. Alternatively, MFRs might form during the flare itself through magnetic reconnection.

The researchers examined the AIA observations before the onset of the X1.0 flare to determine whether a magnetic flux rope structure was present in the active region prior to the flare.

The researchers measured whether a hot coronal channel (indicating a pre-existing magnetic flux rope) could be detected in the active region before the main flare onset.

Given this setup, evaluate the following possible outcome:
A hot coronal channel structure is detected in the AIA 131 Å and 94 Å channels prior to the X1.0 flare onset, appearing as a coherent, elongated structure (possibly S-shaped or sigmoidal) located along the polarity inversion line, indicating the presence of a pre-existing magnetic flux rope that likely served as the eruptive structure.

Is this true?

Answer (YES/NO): YES